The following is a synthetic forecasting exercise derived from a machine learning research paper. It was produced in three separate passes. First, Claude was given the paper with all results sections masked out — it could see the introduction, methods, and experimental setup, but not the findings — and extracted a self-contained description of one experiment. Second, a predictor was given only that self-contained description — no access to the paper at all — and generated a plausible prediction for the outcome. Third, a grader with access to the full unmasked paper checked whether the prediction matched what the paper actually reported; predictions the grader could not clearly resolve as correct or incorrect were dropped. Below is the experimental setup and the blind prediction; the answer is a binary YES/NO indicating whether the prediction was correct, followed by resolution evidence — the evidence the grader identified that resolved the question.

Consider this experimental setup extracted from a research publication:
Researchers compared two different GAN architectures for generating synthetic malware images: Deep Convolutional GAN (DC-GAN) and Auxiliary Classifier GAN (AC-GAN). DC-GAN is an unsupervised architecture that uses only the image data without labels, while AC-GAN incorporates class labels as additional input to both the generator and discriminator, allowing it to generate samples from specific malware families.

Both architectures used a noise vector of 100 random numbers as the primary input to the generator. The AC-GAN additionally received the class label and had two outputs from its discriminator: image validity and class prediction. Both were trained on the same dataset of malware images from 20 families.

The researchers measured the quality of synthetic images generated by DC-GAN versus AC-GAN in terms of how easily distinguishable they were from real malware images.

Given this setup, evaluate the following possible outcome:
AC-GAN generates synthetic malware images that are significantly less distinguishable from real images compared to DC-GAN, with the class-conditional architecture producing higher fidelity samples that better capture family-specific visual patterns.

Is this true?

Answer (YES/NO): NO